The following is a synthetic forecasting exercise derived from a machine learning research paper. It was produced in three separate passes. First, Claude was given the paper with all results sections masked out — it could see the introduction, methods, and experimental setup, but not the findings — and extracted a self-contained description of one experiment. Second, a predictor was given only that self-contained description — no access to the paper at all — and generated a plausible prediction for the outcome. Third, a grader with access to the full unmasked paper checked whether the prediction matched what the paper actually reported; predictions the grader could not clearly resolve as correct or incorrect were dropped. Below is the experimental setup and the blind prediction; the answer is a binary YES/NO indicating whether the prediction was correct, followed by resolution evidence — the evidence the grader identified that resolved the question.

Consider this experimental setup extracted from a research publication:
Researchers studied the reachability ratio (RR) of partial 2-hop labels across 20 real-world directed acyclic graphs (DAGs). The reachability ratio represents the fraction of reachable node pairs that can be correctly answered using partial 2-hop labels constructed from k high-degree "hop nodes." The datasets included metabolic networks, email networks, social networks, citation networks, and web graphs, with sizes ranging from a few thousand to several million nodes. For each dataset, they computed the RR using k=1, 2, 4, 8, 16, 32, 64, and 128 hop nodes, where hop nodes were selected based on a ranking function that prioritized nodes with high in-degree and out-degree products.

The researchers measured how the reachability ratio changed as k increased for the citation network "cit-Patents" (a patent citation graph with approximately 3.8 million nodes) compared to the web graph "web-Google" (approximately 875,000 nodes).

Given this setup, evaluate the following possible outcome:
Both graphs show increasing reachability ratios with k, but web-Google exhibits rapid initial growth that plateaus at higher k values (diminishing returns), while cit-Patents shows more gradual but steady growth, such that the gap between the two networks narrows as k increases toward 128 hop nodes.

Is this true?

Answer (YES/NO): NO